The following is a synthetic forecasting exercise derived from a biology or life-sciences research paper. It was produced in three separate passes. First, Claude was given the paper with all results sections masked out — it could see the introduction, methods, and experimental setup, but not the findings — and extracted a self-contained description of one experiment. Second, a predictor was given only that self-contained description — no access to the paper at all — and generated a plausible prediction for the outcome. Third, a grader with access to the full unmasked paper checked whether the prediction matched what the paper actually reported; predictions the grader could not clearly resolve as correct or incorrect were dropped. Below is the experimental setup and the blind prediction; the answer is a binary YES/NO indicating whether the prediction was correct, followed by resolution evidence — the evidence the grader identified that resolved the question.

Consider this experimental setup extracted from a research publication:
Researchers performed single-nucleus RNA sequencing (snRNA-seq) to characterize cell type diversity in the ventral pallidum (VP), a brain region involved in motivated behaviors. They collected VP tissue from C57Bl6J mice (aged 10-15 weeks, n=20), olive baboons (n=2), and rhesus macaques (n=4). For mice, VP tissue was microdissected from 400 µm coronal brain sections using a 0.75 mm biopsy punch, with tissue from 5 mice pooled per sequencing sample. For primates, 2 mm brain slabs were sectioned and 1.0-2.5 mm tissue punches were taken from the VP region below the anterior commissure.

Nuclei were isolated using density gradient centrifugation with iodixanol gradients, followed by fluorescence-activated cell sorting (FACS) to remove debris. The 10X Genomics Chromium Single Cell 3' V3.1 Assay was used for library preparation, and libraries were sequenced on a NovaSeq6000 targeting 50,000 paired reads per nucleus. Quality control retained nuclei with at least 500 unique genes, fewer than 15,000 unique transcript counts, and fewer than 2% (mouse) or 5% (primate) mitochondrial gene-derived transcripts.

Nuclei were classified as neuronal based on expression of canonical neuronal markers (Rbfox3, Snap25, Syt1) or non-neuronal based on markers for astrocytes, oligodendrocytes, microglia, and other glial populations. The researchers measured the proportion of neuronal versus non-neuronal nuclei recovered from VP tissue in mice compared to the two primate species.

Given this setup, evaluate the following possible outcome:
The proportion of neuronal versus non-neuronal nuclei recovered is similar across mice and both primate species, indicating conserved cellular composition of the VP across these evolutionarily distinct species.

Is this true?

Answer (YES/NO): NO